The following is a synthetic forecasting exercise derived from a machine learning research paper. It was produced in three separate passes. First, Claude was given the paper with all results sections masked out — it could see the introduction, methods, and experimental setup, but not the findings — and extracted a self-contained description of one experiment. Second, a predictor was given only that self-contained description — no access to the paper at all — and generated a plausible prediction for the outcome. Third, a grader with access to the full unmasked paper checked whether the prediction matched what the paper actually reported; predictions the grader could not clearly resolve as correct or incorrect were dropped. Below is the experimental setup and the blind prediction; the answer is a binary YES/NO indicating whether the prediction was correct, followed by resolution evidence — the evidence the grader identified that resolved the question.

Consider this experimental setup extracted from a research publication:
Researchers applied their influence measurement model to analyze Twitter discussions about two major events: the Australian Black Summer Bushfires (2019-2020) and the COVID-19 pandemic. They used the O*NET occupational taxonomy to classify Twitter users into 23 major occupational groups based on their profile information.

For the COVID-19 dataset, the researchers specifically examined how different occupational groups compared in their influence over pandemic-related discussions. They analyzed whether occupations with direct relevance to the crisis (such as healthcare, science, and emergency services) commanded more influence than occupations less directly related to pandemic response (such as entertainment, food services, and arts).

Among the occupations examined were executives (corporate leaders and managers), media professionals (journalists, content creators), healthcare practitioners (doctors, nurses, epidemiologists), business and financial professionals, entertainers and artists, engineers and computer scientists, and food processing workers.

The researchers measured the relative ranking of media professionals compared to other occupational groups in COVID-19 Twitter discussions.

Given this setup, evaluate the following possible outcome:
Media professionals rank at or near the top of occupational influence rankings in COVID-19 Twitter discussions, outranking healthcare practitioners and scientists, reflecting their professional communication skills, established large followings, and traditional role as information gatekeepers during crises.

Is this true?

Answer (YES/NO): YES